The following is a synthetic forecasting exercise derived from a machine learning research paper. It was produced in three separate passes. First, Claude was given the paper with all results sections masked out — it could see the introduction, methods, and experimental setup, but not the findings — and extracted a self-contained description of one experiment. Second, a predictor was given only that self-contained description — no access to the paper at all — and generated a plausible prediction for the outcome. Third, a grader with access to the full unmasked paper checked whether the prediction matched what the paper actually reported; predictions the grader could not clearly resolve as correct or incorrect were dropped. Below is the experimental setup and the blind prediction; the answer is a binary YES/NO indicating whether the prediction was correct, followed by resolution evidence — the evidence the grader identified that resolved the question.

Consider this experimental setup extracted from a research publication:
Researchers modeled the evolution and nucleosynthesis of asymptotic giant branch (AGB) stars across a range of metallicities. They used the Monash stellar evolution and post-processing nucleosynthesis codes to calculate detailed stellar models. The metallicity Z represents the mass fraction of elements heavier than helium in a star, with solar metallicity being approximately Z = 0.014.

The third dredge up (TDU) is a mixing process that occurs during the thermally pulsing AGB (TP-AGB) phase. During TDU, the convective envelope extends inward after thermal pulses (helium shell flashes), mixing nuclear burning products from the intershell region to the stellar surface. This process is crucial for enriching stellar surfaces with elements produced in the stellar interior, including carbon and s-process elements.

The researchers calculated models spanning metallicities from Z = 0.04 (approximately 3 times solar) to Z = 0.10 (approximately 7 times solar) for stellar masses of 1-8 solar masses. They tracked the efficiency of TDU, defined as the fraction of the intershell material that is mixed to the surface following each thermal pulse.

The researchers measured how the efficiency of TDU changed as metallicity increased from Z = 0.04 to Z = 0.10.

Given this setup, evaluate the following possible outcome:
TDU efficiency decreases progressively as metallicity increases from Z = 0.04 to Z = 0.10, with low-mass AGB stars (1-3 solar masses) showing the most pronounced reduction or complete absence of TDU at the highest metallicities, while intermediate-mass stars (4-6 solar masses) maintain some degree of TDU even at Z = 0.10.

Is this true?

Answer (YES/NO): NO